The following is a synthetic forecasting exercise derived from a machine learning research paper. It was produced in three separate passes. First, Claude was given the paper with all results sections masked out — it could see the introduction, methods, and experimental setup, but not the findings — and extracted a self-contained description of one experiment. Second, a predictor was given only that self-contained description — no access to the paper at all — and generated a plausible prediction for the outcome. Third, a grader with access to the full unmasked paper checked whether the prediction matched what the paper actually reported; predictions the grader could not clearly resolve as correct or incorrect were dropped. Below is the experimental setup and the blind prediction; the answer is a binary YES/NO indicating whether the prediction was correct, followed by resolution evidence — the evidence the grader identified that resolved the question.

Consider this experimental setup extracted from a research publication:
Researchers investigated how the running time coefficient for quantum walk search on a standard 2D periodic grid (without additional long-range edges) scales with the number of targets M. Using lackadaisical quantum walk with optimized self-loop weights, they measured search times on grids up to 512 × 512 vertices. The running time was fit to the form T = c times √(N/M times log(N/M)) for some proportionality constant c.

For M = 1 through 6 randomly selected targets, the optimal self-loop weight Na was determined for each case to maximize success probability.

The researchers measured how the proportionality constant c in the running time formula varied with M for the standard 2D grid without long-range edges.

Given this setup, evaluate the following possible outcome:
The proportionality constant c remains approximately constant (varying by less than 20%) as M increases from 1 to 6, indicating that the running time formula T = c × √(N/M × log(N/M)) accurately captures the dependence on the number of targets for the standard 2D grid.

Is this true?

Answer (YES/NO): NO